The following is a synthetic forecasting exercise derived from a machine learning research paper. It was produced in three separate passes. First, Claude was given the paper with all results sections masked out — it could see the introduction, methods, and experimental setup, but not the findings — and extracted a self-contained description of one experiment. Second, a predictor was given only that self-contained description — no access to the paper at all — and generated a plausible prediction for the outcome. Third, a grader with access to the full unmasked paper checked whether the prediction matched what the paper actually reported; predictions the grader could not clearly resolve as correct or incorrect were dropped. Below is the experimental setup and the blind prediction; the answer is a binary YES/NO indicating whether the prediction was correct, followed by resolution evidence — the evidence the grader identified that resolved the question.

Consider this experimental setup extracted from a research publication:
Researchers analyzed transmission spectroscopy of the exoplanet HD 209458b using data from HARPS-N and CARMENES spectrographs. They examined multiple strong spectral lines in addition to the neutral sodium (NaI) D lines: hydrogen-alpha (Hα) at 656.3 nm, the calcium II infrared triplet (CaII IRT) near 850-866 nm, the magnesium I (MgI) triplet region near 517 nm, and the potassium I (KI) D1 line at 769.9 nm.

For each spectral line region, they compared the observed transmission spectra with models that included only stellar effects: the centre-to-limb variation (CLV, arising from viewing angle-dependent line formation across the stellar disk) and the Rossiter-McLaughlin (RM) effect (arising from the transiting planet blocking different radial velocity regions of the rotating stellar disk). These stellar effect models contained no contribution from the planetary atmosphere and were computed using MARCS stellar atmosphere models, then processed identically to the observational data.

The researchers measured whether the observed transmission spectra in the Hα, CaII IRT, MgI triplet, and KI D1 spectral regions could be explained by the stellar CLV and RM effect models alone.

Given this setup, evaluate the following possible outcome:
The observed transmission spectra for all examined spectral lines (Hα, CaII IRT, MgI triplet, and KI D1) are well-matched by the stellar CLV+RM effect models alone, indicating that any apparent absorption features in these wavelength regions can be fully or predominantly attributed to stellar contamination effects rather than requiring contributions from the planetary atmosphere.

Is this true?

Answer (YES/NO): NO